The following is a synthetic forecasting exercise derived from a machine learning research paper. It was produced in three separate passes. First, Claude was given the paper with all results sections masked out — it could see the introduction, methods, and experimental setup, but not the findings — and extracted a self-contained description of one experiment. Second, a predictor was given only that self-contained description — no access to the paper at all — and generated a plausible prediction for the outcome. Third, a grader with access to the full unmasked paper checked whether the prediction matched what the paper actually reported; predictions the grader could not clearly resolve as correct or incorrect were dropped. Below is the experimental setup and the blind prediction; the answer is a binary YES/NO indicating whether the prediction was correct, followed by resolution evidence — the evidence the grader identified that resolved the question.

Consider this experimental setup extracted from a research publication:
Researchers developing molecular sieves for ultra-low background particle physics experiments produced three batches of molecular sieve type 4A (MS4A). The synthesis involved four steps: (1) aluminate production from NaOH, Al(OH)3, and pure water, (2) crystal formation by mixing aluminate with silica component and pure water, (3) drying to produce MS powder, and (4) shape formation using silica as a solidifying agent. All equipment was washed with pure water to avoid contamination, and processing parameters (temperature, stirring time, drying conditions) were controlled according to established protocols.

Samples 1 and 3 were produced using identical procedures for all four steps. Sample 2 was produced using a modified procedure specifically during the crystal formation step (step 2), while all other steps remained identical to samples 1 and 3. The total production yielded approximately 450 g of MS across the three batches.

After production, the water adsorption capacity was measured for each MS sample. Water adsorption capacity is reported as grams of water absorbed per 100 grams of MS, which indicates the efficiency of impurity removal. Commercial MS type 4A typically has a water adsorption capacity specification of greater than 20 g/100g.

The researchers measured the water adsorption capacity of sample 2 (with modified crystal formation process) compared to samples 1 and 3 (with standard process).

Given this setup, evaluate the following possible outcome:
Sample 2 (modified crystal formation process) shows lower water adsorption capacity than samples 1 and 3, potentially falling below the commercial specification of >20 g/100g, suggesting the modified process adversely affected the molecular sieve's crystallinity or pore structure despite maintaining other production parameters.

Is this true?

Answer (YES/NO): YES